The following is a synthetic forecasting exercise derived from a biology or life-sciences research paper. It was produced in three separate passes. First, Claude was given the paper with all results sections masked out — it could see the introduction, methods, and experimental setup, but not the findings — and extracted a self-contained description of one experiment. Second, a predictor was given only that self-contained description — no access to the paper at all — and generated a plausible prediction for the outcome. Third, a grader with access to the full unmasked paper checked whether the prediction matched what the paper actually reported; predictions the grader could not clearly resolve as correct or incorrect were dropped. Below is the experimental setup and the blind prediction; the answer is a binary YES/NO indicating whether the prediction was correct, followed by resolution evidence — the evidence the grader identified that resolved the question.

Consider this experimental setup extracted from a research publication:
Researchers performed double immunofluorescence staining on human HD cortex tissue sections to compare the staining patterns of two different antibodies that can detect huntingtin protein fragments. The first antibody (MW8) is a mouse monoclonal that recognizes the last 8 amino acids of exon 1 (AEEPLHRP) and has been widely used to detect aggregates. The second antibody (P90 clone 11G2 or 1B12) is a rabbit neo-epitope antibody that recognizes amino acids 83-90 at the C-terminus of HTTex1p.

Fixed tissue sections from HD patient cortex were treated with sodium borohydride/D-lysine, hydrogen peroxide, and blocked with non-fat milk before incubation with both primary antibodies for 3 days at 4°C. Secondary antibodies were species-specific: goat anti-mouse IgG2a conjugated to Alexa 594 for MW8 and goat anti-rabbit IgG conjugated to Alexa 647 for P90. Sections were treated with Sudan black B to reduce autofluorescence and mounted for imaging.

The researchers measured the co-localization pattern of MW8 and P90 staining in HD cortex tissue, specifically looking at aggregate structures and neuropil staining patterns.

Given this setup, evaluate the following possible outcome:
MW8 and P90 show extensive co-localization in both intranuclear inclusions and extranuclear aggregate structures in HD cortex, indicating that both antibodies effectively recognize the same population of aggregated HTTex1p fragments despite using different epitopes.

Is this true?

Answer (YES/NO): NO